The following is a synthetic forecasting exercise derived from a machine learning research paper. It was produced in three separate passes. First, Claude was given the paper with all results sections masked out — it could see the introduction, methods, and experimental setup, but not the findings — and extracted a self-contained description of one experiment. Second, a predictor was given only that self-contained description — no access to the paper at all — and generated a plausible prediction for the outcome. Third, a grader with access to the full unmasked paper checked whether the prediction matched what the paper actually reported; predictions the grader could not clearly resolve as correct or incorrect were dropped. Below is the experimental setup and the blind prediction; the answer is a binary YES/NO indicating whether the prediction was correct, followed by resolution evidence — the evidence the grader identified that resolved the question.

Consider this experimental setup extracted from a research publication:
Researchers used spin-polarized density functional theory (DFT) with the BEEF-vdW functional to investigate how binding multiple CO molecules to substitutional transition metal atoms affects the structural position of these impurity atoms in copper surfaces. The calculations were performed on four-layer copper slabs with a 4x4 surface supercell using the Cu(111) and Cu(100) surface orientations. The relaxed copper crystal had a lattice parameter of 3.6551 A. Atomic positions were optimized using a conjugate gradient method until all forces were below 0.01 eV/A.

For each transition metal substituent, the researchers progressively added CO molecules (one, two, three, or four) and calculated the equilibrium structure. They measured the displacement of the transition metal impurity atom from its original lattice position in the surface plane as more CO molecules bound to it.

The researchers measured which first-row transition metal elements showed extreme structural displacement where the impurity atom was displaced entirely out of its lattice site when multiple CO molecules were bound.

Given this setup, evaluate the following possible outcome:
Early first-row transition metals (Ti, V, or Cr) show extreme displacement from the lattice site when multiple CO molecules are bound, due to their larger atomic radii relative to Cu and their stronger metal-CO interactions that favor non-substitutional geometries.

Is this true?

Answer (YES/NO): NO